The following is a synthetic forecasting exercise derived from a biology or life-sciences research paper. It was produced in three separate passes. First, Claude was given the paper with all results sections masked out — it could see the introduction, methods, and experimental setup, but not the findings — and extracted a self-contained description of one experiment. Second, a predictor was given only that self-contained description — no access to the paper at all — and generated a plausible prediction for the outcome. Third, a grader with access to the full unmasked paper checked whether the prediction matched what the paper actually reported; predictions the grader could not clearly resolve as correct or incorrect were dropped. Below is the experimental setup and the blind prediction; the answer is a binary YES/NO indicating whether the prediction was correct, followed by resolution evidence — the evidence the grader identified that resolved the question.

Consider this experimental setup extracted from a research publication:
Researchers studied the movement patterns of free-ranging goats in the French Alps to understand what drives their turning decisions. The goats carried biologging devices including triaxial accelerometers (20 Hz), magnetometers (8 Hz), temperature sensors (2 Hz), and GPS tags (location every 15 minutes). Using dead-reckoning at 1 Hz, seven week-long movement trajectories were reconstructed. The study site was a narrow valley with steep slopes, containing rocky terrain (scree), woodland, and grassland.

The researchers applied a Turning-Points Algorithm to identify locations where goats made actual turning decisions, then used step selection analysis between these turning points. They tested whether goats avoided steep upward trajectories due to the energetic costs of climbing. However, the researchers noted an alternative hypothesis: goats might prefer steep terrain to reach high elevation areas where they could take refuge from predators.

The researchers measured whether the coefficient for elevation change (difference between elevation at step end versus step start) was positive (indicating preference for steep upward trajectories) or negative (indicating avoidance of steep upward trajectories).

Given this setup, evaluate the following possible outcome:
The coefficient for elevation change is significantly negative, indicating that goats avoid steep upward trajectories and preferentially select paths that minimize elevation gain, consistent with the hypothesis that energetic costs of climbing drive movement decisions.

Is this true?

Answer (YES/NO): NO